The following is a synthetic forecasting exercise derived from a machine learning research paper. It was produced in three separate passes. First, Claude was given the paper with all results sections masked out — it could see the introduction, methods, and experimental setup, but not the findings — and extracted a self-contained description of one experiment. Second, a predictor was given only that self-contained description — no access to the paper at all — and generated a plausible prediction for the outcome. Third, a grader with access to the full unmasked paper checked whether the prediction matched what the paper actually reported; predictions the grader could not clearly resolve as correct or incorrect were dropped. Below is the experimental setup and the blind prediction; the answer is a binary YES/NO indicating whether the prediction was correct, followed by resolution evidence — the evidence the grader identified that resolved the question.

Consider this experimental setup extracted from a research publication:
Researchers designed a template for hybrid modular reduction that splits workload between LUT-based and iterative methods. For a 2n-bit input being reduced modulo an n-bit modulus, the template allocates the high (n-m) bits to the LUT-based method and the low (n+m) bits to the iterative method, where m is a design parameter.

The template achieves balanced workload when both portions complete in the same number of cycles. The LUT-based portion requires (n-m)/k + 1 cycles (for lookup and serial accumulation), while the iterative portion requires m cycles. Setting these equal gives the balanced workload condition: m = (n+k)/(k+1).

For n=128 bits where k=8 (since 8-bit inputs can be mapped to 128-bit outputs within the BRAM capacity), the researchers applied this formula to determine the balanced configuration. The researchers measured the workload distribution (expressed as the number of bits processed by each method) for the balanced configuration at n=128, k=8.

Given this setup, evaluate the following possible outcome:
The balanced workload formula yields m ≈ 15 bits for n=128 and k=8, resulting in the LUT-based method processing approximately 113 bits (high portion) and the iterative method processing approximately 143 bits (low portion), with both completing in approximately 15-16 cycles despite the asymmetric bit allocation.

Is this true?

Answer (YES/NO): YES